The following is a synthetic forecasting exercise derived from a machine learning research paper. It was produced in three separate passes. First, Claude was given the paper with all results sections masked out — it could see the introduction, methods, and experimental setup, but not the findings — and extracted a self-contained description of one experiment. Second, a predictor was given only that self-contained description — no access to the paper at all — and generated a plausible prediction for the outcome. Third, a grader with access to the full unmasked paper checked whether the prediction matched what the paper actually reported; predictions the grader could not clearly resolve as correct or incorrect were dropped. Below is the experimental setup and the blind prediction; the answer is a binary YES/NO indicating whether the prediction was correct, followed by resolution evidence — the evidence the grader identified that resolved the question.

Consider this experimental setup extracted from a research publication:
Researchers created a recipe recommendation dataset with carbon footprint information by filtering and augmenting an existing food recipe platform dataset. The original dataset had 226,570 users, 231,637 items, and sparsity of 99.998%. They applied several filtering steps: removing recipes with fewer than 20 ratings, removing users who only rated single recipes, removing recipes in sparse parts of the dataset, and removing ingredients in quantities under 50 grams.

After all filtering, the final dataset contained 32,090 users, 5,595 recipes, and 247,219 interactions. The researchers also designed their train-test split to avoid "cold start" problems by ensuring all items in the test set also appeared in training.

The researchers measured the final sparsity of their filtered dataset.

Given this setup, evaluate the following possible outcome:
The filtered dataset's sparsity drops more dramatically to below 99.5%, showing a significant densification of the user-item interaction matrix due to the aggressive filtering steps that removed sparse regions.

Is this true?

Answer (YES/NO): NO